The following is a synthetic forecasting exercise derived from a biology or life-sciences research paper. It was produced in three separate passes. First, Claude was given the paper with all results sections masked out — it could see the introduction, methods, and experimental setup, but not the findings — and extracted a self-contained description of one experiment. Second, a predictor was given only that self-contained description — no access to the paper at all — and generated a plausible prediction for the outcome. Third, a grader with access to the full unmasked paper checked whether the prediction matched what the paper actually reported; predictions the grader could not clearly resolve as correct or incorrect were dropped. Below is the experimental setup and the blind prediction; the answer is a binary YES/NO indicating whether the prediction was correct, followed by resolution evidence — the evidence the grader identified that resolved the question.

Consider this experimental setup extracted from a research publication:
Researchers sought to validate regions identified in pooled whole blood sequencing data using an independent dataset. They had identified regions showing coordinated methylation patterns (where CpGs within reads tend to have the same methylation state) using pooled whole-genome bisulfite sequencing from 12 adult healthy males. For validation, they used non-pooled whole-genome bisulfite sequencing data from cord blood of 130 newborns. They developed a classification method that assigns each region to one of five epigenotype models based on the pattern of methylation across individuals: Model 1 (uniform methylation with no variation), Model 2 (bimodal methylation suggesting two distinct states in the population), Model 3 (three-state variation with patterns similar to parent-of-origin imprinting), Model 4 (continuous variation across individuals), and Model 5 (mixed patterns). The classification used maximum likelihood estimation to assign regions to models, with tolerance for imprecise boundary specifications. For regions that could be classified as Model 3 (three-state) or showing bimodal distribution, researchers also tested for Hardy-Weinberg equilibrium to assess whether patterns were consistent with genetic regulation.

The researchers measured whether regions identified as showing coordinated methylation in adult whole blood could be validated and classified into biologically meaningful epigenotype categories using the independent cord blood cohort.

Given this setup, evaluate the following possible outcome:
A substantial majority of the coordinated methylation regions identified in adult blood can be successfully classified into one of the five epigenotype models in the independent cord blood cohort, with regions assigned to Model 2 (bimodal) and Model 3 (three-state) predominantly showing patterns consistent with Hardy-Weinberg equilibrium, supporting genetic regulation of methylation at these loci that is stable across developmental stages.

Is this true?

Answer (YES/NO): NO